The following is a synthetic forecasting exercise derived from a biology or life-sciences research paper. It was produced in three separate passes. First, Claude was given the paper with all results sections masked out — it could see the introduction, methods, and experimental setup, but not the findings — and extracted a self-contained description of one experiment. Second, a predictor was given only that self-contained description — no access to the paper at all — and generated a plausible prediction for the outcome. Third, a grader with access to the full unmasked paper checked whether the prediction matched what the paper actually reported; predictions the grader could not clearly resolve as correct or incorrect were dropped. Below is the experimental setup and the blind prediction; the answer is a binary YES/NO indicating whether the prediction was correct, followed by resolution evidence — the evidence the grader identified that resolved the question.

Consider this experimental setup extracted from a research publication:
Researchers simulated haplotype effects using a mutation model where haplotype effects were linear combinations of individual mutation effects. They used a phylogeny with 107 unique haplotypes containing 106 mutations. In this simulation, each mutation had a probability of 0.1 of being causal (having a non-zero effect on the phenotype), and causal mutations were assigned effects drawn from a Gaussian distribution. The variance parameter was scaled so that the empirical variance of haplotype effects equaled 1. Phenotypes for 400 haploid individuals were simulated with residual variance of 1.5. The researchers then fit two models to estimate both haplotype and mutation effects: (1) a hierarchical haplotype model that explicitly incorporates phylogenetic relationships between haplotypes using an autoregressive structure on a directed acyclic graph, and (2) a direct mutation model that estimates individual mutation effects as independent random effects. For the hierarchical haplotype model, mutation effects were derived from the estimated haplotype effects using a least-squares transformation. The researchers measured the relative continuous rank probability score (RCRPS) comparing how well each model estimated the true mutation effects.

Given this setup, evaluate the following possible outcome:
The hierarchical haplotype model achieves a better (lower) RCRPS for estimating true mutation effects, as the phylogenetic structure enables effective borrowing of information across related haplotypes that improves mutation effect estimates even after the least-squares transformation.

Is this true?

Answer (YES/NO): NO